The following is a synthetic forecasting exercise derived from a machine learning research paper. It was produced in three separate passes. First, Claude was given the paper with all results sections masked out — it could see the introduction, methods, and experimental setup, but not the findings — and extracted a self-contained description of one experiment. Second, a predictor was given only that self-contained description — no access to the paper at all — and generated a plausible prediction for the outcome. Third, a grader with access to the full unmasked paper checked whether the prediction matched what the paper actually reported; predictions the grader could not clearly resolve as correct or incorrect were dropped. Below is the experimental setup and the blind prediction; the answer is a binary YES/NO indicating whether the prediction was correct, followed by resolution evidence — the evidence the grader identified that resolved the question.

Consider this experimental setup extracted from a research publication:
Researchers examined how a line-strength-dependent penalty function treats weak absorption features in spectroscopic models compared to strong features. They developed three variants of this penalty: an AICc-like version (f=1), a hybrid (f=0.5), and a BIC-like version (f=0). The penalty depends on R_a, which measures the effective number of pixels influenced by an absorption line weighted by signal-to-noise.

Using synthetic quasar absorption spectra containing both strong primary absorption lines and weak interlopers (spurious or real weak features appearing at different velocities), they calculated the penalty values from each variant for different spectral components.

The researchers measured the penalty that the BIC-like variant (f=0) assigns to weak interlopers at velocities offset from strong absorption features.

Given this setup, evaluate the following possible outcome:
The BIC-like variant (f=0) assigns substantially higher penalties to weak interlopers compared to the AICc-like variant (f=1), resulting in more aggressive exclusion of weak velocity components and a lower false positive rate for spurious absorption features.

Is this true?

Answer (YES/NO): NO